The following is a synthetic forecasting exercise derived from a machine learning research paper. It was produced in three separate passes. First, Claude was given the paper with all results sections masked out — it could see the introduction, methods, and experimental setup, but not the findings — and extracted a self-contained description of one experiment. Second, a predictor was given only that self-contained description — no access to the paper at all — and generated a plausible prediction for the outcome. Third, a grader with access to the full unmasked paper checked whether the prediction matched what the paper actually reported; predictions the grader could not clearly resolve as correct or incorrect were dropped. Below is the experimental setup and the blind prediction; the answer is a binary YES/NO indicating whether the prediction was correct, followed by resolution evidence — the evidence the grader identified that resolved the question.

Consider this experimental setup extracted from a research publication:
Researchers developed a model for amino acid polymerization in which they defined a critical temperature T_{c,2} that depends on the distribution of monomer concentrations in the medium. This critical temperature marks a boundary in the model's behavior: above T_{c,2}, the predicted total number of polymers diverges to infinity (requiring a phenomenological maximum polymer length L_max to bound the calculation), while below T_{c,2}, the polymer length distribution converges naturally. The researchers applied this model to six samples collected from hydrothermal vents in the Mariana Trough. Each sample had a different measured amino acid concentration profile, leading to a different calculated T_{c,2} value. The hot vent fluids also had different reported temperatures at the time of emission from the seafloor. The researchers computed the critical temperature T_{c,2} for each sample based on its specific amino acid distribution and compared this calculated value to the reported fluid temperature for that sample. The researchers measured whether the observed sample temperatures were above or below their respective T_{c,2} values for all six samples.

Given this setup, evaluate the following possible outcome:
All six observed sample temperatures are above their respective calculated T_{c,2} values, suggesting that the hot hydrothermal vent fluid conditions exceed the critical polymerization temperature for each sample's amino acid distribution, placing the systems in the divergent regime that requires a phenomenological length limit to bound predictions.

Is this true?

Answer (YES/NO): NO